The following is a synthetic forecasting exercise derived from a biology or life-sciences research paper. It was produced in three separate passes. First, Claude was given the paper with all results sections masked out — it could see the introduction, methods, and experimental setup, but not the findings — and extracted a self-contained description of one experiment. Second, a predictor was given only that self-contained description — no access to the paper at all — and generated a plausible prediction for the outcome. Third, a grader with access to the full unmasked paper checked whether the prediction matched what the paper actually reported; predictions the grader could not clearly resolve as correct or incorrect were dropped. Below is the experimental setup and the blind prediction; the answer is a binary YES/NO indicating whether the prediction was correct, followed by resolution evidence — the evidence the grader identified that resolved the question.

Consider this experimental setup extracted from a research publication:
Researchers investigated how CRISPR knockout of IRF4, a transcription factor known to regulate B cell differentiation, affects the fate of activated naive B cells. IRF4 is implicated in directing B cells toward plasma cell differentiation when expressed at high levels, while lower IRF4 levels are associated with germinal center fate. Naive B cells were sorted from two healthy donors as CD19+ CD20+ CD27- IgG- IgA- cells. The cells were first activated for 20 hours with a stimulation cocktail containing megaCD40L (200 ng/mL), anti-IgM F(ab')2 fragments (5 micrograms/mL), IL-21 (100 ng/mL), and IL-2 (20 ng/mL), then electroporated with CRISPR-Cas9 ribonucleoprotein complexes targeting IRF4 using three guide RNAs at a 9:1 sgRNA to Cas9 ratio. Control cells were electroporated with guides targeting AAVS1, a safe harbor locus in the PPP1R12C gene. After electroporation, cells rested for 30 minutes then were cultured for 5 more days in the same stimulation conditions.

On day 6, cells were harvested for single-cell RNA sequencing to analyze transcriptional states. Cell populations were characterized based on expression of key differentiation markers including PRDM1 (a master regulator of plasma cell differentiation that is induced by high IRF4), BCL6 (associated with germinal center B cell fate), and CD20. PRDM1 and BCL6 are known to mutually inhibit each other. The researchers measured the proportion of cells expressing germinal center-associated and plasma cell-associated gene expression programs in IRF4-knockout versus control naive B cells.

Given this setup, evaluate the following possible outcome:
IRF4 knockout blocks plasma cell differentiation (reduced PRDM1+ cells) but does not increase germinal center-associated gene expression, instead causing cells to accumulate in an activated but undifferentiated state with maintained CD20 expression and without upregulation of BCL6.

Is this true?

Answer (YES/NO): NO